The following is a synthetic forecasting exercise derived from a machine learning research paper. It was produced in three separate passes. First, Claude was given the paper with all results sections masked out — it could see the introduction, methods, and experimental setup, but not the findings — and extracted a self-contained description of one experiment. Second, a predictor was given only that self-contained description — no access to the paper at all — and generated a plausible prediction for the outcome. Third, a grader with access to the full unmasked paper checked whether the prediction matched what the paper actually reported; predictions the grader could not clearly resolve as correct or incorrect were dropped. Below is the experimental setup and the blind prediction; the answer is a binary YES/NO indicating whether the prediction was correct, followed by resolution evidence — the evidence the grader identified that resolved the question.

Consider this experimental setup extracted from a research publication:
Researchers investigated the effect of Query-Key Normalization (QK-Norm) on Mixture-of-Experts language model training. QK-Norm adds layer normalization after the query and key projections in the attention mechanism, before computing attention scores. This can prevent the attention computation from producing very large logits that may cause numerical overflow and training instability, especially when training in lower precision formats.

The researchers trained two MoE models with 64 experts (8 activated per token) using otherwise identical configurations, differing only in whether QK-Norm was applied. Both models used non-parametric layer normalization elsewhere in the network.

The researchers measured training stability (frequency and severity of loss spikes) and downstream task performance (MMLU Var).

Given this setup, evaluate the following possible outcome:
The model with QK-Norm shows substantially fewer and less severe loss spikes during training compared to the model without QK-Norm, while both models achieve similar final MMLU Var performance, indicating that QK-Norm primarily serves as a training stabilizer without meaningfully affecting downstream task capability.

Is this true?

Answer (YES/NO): NO